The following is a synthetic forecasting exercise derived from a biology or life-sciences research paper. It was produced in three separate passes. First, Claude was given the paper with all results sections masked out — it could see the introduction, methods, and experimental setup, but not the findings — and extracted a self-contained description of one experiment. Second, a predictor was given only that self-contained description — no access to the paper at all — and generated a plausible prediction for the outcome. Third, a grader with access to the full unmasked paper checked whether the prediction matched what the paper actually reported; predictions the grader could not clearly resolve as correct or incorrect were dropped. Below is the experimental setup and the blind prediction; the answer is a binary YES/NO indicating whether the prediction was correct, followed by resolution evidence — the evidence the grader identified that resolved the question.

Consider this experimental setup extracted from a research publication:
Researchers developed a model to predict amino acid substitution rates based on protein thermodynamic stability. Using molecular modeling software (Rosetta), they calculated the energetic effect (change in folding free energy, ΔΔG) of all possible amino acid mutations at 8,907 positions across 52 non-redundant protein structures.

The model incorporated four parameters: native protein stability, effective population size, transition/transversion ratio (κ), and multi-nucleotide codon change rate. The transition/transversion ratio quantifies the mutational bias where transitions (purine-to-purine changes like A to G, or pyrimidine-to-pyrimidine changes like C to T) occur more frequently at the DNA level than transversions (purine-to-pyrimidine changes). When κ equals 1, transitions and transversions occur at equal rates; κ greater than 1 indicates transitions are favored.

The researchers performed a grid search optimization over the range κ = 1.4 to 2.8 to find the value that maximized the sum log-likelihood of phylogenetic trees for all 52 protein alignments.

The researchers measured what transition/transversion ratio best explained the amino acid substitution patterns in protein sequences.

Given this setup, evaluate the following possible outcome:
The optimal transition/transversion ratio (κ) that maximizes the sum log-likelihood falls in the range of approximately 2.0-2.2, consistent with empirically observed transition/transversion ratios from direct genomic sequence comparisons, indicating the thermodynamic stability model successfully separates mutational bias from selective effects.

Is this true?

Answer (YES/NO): YES